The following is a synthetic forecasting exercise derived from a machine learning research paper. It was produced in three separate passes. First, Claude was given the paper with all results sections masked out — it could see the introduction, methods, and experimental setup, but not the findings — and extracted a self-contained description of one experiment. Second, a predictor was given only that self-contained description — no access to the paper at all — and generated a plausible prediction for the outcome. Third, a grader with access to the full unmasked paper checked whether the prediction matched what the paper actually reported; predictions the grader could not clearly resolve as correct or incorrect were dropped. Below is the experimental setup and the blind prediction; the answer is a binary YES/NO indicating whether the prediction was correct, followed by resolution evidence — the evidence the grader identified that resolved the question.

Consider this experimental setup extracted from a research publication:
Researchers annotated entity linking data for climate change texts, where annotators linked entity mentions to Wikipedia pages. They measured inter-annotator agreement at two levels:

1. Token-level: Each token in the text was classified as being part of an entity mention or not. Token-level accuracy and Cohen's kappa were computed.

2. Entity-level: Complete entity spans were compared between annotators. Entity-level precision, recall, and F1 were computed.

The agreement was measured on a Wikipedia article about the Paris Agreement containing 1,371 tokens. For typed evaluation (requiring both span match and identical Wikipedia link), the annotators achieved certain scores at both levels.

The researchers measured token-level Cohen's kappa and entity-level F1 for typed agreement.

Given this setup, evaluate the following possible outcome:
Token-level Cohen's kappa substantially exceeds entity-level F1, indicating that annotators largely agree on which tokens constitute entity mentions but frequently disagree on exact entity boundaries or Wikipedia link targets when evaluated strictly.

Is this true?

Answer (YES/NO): NO